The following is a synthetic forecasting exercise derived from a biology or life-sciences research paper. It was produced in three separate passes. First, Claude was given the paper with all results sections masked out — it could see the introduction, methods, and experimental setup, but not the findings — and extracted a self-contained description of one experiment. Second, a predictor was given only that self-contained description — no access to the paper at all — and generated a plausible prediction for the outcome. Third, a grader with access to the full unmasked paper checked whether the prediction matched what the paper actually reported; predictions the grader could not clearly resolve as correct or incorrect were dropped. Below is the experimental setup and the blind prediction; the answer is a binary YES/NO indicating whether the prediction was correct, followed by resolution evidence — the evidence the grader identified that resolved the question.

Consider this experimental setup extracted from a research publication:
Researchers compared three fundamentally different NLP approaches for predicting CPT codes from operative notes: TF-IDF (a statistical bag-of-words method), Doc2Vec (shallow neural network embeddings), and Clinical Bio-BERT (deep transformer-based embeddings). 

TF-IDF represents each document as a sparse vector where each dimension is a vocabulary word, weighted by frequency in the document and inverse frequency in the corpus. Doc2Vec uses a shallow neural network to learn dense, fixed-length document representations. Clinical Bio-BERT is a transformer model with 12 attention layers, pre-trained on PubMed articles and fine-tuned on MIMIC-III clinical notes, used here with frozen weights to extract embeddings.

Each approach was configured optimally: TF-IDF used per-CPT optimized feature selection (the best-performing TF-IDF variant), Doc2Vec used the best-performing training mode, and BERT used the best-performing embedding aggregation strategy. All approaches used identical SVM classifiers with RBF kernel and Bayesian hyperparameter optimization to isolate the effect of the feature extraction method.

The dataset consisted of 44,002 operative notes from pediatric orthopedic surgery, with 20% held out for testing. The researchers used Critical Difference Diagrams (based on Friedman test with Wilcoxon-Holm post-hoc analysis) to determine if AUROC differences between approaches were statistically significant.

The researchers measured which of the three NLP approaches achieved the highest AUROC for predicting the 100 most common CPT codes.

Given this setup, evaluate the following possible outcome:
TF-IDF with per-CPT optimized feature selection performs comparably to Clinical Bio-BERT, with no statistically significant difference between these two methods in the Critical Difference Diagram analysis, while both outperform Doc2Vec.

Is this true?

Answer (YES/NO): NO